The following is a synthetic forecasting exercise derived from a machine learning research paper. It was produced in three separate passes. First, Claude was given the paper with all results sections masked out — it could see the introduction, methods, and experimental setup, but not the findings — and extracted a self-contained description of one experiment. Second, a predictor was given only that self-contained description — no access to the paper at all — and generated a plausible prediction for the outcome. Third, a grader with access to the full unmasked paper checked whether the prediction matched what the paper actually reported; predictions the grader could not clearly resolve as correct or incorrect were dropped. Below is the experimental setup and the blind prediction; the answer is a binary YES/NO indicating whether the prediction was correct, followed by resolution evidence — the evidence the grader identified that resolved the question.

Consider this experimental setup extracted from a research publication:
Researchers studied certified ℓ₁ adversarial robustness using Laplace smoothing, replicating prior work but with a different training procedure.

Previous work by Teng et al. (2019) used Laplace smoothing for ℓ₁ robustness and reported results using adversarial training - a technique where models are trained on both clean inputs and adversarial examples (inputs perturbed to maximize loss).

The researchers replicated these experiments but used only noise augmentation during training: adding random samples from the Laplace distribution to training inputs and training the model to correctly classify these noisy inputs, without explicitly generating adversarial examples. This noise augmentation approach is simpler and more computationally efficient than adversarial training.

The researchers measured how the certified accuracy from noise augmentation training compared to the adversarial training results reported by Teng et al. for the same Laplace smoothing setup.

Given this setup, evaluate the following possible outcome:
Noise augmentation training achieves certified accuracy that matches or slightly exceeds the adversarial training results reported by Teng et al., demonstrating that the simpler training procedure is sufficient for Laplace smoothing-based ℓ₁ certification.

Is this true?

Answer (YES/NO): YES